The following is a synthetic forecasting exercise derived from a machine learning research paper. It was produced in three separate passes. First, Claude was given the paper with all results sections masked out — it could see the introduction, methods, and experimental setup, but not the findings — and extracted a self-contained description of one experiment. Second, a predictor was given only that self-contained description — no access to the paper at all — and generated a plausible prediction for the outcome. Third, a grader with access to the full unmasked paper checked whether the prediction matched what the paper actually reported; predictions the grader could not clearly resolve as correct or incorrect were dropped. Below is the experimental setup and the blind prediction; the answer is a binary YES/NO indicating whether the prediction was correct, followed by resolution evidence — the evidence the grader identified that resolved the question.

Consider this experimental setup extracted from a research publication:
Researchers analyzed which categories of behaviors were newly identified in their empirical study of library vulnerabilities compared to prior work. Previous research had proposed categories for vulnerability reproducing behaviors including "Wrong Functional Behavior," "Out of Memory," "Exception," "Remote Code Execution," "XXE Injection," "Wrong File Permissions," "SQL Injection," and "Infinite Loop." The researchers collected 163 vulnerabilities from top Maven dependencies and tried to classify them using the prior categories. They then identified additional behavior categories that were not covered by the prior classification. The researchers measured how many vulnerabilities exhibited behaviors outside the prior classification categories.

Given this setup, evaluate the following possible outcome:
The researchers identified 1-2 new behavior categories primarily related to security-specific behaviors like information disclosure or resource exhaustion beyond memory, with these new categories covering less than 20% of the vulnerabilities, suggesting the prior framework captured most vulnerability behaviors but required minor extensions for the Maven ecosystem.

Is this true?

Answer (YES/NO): NO